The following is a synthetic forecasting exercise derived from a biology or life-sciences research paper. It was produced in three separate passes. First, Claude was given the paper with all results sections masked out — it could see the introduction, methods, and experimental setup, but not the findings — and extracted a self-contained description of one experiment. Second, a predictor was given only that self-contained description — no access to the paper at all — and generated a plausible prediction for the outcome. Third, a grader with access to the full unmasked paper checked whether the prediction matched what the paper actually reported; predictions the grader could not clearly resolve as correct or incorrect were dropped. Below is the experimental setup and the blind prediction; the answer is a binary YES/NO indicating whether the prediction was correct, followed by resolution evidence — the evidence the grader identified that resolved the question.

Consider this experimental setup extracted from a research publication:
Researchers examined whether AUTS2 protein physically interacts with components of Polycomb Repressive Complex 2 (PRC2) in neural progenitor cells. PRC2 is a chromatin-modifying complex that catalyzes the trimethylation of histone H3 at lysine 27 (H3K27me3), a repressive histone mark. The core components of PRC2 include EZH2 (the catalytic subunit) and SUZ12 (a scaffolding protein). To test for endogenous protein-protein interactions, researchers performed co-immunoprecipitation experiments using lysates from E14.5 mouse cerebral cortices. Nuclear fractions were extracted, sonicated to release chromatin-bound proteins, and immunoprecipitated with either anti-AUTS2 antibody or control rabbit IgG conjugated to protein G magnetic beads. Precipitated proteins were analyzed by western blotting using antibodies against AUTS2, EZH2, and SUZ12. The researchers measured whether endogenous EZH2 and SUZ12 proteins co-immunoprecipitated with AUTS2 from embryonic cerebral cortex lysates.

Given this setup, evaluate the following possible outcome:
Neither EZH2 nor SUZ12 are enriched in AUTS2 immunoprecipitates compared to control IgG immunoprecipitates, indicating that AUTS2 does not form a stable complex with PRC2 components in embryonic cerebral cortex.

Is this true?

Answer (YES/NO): NO